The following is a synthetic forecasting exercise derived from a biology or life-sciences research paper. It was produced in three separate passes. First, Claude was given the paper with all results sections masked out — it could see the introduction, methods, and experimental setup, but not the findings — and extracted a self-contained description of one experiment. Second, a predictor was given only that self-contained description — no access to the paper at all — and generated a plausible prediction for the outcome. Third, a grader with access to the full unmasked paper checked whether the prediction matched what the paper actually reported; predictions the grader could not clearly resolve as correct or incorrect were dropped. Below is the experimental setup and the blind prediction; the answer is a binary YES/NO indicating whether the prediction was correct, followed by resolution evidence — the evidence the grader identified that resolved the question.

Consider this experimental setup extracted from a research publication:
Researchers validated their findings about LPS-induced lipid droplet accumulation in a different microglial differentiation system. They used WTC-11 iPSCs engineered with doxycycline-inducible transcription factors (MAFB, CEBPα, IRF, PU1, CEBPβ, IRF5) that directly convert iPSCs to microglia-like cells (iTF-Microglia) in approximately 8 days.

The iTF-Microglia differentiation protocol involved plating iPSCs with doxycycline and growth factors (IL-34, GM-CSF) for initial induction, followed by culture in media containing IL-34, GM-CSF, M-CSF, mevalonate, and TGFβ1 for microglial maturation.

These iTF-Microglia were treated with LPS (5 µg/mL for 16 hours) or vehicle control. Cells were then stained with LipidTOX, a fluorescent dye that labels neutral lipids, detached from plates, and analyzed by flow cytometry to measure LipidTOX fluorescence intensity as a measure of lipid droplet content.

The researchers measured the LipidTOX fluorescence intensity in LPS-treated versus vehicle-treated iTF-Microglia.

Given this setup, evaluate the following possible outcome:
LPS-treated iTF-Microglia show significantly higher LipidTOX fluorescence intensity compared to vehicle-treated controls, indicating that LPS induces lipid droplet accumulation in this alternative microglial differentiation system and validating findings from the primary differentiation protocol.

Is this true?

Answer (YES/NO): YES